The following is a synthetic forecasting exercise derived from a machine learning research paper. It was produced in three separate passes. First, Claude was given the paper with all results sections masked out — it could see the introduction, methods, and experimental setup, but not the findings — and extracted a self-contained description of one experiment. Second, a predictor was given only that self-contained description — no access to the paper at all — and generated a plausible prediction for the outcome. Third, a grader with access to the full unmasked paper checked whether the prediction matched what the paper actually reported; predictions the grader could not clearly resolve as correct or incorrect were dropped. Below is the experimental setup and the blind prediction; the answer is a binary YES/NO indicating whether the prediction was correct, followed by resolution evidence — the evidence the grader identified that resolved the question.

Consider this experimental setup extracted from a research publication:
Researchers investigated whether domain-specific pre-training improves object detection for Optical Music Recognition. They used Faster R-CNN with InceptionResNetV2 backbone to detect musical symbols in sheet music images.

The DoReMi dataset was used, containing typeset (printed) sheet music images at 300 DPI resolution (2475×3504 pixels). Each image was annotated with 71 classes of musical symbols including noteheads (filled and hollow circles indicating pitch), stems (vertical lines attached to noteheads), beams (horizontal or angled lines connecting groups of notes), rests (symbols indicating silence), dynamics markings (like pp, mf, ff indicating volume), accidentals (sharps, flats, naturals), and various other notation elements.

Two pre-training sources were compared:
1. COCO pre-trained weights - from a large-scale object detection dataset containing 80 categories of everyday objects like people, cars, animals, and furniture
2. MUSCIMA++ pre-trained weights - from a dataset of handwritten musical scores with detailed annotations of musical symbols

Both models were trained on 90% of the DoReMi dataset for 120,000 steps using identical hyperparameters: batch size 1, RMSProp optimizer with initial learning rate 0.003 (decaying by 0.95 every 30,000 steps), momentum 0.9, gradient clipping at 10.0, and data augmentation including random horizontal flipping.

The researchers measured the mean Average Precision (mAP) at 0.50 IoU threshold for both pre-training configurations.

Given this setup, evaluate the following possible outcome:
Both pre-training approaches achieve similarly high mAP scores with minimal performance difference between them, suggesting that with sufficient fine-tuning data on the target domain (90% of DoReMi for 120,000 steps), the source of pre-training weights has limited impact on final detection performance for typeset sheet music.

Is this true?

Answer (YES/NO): NO